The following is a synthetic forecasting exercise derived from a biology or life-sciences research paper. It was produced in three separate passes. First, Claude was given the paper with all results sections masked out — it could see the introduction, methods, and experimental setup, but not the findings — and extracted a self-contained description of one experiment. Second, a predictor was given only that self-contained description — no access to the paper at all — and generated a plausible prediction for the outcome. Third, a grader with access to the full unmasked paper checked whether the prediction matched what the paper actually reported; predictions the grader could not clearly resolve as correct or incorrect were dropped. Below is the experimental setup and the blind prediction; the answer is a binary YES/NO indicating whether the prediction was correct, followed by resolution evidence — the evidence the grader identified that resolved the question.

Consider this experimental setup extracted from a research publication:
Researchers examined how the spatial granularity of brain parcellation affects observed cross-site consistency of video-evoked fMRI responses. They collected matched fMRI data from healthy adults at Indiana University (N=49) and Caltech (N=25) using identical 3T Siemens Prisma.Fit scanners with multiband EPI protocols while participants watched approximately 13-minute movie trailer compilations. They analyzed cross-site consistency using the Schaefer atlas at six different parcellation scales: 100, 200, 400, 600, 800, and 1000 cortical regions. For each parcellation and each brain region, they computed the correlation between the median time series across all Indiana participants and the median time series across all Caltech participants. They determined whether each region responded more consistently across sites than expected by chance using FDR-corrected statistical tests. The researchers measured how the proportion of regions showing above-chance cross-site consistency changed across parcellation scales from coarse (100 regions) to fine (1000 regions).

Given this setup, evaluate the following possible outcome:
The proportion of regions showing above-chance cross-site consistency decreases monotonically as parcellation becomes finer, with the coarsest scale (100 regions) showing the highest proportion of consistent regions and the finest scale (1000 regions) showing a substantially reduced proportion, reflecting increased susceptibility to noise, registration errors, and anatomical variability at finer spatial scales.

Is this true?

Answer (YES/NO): NO